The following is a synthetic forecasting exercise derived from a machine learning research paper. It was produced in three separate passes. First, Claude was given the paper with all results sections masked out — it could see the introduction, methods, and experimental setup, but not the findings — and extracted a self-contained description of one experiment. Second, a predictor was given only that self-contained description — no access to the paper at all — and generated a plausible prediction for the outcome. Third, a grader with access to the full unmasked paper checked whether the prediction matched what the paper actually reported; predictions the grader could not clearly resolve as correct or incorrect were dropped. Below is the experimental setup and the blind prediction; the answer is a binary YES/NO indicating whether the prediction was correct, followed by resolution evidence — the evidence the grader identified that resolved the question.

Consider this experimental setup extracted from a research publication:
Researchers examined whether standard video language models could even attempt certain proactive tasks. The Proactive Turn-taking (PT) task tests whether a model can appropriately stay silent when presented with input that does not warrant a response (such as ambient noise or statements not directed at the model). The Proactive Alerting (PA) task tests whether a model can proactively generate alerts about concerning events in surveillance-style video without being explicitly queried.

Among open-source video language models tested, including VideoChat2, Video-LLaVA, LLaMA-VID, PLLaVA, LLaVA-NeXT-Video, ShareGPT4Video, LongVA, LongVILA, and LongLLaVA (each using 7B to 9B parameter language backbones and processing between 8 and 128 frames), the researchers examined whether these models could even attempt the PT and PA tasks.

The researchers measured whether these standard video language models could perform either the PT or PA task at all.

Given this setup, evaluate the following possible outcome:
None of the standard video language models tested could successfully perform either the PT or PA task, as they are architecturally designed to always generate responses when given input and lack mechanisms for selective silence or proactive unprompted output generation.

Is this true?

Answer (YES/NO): YES